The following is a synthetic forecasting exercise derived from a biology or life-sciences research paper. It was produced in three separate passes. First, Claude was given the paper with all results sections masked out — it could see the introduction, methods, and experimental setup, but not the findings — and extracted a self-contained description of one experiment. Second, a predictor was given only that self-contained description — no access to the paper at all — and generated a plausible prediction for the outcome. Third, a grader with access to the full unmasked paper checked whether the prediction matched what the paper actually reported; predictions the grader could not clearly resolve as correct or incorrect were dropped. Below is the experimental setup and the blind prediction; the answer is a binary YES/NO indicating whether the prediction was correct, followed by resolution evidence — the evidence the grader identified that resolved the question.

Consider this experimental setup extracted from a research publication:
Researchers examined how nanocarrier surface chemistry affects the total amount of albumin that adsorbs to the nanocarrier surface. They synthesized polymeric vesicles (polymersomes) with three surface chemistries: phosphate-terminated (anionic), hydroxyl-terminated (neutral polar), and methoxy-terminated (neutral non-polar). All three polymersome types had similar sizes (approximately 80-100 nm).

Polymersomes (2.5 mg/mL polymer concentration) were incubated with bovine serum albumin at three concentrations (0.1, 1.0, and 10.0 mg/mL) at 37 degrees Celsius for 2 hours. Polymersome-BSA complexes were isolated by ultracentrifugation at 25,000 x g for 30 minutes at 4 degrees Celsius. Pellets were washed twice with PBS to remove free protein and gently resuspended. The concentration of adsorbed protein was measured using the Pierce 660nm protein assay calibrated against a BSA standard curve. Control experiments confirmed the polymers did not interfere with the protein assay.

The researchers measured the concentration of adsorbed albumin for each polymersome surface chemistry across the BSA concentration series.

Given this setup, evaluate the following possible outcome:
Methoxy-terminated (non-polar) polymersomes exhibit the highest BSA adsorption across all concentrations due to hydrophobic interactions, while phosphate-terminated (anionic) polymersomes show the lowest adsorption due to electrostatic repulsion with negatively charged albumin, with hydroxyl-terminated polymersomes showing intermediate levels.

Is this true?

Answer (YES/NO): NO